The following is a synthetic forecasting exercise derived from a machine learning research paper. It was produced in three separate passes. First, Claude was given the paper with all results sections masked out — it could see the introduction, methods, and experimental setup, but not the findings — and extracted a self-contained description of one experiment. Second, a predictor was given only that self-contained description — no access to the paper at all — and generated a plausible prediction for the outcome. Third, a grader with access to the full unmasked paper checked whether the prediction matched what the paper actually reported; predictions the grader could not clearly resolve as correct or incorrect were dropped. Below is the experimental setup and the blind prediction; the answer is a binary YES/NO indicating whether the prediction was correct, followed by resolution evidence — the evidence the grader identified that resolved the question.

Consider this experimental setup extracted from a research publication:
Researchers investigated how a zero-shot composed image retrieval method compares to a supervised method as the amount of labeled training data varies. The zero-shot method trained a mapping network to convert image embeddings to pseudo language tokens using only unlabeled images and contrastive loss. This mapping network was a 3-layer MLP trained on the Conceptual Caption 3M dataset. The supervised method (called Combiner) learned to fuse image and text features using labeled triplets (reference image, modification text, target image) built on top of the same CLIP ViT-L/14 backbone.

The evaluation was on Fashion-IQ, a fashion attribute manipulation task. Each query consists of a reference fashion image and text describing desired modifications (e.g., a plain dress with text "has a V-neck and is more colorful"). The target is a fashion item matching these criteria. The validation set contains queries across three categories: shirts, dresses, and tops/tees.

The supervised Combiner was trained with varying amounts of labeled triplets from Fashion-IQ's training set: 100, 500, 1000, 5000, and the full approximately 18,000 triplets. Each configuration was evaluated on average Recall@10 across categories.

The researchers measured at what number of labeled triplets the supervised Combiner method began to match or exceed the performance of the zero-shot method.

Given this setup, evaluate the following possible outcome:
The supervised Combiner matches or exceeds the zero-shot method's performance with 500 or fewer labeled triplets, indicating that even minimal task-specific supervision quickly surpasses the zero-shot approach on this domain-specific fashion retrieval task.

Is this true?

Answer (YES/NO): NO